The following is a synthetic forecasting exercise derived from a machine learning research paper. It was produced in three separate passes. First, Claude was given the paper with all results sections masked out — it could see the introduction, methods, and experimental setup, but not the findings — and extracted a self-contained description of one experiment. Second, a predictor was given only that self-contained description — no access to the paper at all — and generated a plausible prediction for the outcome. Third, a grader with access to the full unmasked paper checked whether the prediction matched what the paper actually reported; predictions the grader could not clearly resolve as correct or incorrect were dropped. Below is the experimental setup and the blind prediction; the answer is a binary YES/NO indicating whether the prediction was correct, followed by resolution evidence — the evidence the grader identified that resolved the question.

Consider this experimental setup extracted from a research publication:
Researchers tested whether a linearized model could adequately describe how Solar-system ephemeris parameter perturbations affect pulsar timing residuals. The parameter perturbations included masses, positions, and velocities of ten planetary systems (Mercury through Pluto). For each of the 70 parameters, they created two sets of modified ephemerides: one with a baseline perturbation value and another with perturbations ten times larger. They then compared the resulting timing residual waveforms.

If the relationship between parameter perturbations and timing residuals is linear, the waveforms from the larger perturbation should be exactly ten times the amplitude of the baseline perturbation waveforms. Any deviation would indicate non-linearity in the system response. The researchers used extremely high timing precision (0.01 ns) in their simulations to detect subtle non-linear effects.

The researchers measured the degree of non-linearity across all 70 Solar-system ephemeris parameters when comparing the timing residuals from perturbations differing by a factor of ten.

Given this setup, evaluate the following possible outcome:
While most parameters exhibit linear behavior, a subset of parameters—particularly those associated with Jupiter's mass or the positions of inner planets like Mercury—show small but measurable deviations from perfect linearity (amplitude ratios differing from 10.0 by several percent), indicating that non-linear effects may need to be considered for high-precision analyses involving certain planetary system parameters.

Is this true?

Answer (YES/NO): NO